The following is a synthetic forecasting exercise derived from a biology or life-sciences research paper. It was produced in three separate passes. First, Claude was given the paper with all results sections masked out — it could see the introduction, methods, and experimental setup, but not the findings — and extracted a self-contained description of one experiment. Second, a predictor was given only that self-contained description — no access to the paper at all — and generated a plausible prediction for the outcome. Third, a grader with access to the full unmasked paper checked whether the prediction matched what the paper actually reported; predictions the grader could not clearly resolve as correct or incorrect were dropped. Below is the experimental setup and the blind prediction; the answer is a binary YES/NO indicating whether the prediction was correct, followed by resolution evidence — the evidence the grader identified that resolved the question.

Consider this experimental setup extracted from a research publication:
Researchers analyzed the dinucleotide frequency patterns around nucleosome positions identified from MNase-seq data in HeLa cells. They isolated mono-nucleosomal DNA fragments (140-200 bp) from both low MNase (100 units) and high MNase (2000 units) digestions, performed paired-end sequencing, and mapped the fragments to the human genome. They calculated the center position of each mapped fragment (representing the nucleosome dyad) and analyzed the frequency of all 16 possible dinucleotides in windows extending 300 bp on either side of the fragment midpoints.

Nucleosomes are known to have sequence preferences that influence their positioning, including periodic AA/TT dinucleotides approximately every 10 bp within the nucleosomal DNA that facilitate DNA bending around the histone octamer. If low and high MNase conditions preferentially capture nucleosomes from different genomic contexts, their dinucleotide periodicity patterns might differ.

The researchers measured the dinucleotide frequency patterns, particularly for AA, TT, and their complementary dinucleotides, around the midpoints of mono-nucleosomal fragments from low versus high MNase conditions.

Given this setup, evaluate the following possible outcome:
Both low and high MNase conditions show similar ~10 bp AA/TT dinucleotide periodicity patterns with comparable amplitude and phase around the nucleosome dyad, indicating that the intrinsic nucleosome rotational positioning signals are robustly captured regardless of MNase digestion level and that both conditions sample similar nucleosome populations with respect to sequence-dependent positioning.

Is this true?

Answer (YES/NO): NO